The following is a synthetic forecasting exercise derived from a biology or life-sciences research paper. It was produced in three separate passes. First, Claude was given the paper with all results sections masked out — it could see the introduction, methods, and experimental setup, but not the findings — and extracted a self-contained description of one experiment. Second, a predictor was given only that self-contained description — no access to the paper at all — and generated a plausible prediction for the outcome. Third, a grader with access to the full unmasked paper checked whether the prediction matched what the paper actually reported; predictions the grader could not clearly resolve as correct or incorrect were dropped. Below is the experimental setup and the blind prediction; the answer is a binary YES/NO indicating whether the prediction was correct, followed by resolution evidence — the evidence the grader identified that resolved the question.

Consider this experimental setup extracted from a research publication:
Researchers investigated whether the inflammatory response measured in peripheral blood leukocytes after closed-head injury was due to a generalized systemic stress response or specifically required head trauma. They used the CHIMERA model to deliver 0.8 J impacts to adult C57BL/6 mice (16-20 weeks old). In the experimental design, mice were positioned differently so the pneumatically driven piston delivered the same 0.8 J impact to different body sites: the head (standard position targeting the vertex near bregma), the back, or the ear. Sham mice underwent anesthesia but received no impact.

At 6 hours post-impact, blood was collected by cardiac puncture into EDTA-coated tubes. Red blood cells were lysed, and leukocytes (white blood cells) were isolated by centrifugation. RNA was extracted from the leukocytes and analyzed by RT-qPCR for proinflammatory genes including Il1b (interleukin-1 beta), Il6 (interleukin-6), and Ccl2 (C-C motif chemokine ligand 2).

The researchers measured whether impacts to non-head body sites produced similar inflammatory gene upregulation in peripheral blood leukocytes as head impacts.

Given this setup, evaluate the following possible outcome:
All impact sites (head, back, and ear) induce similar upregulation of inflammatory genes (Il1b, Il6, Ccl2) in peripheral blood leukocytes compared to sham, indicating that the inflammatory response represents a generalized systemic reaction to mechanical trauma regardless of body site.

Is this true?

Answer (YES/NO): NO